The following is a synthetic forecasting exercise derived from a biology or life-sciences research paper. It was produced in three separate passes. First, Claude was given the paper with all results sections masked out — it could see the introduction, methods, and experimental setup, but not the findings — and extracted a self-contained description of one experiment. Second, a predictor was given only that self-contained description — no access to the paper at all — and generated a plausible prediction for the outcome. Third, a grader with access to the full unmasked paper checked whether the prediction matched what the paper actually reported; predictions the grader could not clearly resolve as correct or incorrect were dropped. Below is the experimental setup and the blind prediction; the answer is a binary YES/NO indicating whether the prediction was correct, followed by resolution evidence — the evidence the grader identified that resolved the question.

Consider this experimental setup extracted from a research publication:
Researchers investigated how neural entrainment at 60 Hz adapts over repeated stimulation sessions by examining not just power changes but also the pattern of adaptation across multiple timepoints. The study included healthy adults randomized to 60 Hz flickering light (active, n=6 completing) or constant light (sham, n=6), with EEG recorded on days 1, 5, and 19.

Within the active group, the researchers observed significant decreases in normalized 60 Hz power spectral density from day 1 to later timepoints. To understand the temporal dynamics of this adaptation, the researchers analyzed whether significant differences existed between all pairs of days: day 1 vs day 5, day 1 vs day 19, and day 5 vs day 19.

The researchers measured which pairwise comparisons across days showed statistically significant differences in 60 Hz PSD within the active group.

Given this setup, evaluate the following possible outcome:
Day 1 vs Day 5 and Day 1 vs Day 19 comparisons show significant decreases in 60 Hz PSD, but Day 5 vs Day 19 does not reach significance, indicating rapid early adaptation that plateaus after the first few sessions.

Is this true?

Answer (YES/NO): YES